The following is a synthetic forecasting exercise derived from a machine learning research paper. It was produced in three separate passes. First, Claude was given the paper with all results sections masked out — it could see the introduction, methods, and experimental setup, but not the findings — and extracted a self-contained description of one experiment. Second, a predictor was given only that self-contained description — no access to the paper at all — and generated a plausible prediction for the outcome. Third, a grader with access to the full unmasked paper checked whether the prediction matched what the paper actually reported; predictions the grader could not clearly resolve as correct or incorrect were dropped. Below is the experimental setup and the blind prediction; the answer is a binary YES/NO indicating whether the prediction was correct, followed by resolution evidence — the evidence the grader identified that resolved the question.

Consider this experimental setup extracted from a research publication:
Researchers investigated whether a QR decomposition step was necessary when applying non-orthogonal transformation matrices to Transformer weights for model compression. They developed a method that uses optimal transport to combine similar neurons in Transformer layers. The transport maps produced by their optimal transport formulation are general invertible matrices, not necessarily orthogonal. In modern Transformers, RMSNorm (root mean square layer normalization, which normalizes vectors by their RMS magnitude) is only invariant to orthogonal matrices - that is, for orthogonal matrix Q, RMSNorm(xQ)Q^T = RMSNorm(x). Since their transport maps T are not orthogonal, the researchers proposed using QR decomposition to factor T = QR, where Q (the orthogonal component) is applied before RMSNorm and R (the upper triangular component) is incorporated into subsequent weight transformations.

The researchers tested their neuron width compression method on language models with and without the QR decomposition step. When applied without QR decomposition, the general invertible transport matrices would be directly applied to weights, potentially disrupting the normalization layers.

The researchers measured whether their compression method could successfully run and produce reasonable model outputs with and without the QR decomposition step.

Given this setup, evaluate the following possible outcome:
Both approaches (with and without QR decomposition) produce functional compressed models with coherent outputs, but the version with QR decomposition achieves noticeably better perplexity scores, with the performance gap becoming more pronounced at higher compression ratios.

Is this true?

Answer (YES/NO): NO